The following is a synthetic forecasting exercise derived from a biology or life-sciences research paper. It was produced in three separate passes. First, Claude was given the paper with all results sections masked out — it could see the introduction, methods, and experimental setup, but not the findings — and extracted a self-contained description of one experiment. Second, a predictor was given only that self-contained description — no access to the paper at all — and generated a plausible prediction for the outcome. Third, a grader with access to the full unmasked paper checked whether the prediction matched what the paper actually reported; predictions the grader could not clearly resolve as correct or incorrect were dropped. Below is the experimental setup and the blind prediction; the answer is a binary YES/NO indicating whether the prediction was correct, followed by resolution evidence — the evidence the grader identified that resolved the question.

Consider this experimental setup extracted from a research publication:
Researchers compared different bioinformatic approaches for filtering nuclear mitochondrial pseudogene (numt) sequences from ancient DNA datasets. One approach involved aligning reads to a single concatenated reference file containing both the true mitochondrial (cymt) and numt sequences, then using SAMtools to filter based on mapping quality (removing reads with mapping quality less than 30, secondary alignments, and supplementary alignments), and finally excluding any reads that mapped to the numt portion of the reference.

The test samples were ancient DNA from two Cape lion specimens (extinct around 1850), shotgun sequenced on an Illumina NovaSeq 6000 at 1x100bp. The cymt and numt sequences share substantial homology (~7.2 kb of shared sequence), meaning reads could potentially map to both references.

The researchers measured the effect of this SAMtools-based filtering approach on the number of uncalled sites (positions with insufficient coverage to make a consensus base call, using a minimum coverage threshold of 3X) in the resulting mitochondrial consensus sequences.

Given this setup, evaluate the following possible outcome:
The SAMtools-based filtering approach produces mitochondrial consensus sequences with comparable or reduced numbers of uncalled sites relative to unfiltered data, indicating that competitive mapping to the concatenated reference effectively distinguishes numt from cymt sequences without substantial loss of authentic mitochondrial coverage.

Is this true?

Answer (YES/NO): NO